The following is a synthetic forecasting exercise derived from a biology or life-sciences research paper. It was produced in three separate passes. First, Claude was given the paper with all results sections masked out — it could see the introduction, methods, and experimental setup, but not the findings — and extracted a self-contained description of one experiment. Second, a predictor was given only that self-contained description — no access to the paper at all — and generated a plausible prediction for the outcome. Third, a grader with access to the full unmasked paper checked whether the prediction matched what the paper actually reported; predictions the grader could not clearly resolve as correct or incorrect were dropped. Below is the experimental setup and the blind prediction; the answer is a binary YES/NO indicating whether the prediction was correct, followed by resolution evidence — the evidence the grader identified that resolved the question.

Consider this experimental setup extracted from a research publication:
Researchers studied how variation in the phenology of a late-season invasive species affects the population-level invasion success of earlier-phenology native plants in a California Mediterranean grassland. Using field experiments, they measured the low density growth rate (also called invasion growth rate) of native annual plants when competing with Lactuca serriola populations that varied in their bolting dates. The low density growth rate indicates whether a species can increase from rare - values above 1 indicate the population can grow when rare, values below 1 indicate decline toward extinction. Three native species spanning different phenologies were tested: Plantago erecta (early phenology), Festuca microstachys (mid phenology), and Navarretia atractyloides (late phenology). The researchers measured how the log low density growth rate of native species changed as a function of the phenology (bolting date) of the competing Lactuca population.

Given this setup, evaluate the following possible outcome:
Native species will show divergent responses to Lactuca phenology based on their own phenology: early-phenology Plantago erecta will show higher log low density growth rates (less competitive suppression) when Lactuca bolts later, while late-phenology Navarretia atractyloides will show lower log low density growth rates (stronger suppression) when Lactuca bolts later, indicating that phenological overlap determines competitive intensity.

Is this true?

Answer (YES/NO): NO